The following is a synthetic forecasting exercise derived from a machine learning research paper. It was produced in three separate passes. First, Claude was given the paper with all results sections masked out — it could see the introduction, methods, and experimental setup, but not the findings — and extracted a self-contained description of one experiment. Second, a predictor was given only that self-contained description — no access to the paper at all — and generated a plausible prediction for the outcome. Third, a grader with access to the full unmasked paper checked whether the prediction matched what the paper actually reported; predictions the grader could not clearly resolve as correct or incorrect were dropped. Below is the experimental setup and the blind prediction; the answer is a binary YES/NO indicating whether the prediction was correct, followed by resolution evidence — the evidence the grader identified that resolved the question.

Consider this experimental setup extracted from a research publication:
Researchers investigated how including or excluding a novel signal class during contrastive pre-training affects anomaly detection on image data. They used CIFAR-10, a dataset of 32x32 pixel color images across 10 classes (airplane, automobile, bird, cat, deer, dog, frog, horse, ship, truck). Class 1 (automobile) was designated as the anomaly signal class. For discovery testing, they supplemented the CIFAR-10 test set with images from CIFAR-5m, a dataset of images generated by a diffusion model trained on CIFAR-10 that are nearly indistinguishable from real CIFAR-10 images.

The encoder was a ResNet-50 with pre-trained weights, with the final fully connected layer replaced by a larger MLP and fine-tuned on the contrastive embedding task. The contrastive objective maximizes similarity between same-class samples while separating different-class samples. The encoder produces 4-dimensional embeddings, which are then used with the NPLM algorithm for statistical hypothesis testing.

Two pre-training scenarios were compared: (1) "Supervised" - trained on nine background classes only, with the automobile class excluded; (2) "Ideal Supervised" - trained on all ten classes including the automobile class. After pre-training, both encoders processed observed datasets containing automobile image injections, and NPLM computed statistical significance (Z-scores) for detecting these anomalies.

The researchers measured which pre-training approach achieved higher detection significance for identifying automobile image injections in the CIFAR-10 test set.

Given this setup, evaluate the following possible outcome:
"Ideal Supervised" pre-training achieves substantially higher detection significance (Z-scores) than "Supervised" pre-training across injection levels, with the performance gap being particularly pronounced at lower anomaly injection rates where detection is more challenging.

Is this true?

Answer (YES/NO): NO